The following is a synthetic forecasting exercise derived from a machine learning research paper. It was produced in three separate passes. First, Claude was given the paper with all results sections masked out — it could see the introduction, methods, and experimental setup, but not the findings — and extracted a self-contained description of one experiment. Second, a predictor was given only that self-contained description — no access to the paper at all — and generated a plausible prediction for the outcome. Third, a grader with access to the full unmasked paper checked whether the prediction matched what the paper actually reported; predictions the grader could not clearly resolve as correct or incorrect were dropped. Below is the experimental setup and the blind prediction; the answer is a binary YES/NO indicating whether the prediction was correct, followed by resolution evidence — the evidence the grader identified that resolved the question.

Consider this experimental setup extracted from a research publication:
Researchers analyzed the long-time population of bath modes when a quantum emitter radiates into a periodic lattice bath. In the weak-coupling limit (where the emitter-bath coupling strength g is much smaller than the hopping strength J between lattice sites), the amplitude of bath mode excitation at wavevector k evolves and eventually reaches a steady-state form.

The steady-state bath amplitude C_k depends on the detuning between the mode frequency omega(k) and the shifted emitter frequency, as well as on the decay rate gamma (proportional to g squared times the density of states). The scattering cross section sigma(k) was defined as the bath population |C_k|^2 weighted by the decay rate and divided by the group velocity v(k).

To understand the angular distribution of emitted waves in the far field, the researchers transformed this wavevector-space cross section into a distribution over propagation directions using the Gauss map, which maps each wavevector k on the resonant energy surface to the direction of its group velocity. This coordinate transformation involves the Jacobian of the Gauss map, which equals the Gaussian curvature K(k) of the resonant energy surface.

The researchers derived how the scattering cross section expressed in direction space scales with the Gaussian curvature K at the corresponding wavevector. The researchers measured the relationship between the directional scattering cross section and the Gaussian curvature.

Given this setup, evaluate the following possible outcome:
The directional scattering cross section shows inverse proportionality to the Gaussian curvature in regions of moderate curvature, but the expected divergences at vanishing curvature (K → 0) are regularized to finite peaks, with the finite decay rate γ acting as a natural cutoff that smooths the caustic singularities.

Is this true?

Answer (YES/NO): NO